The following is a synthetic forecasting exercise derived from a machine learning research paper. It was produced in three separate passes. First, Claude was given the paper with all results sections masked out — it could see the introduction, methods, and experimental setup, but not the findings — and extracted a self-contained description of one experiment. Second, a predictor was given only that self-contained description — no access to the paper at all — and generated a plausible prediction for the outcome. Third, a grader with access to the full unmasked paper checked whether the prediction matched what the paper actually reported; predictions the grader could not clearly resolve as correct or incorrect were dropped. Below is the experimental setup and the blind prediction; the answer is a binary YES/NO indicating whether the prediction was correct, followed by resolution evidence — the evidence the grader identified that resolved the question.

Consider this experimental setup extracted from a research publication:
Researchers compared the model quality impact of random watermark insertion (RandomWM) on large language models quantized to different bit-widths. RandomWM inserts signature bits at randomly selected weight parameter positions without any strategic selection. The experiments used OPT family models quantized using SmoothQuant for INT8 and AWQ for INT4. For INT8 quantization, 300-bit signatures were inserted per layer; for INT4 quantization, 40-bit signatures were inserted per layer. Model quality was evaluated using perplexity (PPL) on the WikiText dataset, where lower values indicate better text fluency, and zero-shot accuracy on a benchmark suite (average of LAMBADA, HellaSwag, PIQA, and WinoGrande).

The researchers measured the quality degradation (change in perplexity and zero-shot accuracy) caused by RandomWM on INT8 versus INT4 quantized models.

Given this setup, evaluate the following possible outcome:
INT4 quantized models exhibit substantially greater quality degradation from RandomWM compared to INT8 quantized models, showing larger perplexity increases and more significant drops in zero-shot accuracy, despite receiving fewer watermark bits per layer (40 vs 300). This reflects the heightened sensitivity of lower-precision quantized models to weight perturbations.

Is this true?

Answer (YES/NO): YES